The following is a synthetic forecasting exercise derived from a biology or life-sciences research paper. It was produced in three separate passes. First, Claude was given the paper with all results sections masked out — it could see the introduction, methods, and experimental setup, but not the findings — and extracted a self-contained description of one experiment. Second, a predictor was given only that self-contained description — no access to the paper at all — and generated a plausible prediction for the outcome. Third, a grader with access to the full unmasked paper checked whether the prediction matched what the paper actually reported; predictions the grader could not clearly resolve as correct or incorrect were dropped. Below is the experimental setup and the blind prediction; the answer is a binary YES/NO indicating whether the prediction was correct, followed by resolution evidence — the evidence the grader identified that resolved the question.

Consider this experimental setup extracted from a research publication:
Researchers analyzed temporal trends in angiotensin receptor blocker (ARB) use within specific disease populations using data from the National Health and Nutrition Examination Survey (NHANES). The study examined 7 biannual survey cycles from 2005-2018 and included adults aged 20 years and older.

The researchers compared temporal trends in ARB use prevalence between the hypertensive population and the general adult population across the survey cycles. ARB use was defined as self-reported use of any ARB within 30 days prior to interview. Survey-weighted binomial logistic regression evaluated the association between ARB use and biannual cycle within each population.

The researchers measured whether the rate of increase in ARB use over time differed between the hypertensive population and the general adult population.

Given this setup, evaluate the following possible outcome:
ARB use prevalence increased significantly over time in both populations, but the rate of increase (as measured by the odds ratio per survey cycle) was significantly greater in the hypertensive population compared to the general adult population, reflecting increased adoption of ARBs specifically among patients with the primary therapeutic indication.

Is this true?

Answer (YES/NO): NO